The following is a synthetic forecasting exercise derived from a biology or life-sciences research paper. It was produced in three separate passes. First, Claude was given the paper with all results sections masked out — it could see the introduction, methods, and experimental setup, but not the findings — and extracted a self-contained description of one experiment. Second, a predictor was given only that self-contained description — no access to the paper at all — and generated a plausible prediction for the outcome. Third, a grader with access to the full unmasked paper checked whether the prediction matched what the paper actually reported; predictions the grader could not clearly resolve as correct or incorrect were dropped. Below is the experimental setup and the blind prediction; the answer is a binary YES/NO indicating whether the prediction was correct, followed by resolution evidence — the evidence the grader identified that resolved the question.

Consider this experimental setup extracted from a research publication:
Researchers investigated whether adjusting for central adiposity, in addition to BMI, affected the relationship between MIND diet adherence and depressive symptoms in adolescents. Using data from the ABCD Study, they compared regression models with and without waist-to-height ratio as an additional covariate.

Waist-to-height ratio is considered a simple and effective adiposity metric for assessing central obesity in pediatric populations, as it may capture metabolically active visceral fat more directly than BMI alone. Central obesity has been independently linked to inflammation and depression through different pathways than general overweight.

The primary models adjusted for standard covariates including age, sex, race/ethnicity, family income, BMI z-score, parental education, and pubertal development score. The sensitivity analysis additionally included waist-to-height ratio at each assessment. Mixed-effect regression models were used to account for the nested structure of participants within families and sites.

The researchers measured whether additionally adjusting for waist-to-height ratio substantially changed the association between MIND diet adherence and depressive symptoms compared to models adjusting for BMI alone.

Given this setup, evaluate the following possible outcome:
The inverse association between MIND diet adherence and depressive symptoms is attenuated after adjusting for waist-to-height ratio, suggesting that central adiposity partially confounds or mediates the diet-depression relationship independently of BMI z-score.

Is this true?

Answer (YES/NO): NO